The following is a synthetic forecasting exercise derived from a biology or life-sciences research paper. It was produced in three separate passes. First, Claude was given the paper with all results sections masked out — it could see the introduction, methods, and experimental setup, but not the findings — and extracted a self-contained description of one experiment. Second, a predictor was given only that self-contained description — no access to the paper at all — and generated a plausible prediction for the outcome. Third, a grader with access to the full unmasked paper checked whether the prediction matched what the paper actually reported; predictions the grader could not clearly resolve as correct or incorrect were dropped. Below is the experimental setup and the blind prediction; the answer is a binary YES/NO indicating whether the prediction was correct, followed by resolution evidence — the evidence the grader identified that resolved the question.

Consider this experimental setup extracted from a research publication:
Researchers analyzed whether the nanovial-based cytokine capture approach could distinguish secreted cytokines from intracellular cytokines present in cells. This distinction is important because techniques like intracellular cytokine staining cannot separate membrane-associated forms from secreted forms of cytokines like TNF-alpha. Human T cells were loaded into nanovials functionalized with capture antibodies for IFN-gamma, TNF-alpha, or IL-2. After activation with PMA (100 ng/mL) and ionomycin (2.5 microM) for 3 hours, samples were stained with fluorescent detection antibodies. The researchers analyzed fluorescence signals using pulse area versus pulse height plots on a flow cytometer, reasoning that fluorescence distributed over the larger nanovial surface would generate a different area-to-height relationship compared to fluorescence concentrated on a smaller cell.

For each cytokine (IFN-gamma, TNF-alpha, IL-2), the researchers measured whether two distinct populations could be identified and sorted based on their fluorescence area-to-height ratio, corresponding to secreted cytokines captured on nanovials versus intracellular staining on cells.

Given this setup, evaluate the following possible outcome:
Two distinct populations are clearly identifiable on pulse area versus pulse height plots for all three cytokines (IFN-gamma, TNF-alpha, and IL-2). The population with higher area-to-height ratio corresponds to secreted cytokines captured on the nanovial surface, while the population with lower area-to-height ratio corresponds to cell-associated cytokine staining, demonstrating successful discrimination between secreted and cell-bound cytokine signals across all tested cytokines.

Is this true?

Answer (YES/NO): YES